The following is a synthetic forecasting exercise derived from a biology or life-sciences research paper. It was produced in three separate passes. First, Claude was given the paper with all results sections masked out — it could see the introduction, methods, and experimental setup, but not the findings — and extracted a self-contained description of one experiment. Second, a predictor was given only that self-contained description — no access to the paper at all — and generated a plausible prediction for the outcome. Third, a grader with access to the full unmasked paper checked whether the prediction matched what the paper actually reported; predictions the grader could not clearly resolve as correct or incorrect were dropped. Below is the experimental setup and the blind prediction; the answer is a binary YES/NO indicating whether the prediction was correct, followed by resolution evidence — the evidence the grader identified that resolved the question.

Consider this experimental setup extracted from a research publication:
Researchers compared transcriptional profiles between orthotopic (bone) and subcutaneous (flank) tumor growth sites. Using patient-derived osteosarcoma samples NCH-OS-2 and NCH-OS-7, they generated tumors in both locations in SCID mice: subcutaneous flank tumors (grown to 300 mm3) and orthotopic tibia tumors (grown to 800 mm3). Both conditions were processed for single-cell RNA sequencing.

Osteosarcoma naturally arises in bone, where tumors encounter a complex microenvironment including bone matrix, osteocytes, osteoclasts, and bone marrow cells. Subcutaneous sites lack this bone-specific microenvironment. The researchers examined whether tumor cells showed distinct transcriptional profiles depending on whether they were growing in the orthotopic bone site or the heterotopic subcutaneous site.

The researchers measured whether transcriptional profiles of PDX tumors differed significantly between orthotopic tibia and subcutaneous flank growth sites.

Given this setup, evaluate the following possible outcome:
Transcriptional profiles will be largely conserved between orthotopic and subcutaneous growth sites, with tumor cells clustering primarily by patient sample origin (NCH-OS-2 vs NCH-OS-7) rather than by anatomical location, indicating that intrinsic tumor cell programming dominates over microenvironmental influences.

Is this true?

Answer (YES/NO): NO